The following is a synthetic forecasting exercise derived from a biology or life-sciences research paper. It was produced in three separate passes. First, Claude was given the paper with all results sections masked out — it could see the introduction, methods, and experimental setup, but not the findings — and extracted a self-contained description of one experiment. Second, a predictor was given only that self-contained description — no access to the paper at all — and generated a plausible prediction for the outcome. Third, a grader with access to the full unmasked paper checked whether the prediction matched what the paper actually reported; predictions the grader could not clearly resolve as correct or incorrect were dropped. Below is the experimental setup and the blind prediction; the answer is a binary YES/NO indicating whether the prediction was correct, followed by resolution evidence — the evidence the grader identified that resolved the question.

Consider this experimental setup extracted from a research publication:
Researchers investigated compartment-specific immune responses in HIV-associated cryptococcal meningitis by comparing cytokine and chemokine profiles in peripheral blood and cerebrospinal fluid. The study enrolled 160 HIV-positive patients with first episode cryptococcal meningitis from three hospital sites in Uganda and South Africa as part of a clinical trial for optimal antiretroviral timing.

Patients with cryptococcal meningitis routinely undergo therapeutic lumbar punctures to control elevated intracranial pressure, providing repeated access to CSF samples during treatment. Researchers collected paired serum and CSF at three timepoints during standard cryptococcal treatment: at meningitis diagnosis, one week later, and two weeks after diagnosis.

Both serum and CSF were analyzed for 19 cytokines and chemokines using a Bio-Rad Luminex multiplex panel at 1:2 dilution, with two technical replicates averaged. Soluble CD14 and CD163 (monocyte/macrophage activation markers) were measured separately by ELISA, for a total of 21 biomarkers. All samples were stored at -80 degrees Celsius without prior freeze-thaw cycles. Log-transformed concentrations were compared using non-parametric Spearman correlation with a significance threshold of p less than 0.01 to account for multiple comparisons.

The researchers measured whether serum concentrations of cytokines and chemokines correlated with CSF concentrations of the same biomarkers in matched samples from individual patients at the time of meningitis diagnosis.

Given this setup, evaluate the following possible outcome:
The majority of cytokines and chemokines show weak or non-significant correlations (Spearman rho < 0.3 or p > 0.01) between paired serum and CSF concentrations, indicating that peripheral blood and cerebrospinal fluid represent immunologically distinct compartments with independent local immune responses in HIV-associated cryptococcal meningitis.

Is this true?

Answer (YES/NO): YES